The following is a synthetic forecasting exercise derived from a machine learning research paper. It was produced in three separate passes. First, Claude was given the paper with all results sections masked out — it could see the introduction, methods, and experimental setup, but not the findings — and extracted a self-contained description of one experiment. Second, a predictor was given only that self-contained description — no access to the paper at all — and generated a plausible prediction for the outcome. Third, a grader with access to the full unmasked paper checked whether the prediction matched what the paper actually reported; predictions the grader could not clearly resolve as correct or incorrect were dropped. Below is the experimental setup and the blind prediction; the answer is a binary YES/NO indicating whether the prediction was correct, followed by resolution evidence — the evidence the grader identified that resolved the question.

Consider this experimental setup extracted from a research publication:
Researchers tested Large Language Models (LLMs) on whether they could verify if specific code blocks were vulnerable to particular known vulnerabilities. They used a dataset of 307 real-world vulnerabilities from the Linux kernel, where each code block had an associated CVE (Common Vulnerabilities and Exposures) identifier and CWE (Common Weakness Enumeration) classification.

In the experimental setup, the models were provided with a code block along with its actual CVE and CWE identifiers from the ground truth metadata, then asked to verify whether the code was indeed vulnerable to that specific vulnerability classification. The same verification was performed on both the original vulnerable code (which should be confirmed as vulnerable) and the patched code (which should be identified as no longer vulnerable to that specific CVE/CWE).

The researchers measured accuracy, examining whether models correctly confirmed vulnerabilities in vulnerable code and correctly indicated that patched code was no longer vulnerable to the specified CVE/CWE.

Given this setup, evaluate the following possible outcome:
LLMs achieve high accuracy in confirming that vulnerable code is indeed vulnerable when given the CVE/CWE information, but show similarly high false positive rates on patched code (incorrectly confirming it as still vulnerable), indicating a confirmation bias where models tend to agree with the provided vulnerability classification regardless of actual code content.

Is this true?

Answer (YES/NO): NO